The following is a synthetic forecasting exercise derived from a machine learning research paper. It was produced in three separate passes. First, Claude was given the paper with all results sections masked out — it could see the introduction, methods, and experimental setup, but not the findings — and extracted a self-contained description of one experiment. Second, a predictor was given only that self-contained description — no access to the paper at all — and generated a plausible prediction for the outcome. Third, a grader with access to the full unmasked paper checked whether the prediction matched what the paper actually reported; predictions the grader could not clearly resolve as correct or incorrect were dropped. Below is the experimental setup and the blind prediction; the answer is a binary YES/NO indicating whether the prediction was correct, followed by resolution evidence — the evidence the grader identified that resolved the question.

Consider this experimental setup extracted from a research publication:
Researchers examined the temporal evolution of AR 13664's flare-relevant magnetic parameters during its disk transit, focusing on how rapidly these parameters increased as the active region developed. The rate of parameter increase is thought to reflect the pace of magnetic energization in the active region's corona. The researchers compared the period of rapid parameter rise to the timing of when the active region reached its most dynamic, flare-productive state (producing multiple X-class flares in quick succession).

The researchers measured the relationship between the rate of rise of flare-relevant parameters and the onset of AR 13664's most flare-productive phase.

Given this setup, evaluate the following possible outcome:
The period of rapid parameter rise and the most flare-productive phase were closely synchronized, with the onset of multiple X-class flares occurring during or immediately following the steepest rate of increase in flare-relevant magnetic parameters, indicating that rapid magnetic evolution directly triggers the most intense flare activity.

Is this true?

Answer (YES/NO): NO